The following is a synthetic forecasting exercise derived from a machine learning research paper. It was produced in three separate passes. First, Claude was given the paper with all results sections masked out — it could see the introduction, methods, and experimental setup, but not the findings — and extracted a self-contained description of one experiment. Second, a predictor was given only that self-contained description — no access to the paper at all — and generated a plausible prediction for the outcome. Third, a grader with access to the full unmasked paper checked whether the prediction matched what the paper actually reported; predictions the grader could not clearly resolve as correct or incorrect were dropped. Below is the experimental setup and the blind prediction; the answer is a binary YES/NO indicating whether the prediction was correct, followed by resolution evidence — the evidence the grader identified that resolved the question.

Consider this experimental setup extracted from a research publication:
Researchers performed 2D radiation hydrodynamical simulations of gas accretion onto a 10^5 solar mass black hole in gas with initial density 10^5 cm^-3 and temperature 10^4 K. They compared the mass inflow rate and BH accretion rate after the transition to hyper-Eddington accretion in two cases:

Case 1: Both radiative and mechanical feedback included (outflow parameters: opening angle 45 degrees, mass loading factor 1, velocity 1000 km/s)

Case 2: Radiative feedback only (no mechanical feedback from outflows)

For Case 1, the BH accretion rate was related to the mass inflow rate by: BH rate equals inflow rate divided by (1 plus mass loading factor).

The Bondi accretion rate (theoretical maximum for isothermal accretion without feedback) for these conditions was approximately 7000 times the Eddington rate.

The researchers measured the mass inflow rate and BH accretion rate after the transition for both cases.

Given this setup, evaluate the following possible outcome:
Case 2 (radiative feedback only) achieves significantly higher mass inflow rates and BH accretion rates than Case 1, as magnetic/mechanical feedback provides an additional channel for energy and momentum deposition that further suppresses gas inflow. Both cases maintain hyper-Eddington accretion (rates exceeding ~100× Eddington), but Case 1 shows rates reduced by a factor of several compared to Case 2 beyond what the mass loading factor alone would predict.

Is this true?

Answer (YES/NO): YES